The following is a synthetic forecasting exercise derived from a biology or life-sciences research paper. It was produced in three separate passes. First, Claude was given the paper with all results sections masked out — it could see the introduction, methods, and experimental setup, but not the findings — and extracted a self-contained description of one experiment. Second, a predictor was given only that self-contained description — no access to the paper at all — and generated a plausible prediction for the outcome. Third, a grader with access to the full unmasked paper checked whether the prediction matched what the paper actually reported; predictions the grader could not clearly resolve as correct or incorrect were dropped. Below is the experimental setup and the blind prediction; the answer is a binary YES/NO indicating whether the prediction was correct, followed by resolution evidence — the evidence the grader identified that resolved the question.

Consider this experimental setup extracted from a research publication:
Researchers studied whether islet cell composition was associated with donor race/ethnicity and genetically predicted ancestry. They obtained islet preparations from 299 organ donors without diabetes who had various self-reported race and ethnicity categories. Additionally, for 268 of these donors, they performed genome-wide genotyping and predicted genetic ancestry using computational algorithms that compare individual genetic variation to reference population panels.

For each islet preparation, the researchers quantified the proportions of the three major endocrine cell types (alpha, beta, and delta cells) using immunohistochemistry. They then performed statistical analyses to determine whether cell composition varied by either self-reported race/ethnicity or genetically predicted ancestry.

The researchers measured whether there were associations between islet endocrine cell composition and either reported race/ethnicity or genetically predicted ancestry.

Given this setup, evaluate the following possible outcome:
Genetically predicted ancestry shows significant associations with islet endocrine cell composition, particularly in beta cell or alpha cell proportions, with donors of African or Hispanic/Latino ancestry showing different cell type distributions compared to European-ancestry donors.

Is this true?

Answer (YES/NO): NO